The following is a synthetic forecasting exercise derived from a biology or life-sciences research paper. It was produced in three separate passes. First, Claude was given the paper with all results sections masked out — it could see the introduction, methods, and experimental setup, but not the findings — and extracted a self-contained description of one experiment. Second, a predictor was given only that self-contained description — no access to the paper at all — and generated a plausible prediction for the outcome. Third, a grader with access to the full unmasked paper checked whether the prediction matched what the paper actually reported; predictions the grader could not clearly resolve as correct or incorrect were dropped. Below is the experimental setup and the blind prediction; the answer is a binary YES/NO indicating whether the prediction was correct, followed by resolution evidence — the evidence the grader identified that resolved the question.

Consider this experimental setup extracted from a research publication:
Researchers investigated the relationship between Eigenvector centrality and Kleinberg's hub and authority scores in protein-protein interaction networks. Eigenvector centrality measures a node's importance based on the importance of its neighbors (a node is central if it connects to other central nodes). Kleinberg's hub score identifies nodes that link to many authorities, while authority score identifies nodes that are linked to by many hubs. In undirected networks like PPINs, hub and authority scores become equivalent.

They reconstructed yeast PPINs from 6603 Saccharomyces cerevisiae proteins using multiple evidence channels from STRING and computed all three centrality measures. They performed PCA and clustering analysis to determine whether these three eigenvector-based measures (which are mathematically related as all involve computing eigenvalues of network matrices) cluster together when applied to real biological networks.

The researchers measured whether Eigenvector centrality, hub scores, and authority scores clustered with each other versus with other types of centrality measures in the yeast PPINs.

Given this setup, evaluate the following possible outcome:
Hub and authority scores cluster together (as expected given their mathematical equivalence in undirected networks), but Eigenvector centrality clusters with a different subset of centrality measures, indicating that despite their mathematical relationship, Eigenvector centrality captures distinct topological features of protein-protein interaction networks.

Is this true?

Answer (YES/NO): NO